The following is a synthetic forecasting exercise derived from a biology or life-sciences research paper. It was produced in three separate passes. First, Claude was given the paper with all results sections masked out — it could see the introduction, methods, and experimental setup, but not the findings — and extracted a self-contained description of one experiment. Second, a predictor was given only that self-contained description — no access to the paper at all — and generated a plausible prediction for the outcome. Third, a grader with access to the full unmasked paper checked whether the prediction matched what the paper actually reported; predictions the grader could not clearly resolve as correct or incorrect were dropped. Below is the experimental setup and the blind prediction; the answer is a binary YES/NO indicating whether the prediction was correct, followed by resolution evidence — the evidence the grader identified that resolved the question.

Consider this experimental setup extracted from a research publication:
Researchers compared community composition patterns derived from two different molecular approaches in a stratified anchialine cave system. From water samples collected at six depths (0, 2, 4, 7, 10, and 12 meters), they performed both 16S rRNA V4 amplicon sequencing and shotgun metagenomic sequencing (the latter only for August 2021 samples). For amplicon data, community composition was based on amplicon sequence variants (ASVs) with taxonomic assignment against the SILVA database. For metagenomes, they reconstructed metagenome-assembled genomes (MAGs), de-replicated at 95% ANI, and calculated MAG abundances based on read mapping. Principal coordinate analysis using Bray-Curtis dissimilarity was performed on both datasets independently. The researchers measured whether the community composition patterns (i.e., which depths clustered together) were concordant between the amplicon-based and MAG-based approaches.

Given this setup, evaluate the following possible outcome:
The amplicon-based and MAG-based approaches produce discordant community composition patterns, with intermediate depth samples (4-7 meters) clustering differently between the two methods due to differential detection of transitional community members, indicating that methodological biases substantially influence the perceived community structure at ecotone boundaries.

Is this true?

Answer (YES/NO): NO